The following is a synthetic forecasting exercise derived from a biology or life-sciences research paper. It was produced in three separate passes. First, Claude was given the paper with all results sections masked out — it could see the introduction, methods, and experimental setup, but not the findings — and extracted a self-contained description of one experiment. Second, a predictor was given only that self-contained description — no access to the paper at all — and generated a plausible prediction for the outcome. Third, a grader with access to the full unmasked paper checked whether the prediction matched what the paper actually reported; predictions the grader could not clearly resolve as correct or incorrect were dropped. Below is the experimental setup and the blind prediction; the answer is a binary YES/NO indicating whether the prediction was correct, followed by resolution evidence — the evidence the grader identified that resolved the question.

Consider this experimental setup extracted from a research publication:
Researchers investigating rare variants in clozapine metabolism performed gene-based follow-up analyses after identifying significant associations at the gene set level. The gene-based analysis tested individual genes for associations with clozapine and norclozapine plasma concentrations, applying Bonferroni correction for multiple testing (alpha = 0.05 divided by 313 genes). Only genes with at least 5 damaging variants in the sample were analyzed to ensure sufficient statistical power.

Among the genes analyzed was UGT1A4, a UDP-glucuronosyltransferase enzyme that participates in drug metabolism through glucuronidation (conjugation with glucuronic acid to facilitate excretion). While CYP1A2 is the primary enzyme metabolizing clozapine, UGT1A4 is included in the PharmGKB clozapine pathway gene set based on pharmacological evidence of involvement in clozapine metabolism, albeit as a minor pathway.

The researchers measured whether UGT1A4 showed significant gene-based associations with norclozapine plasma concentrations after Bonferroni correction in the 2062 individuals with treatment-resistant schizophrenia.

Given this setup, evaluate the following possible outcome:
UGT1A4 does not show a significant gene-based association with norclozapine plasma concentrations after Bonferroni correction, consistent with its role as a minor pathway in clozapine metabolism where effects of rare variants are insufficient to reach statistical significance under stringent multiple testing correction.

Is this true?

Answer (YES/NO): YES